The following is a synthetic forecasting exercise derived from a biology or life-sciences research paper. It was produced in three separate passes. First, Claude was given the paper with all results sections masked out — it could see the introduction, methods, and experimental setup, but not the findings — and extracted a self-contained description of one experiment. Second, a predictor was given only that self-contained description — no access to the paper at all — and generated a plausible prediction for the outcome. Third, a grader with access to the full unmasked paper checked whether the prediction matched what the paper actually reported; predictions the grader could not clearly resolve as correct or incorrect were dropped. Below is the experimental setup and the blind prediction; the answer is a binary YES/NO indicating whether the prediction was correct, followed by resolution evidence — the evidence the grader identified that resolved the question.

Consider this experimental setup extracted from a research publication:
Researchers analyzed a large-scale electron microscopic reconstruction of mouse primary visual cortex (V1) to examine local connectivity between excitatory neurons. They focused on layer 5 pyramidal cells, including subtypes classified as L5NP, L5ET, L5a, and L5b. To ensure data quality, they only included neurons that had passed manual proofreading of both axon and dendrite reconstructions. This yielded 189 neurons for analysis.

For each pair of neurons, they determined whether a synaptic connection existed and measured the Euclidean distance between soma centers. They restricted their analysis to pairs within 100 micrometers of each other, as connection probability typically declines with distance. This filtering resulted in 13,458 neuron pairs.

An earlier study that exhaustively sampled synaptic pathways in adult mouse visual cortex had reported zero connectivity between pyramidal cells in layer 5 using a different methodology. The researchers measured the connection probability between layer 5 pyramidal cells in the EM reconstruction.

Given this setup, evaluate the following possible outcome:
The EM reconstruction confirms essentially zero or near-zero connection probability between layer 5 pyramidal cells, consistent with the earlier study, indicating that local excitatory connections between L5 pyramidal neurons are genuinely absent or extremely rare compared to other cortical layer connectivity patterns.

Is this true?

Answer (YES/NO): NO